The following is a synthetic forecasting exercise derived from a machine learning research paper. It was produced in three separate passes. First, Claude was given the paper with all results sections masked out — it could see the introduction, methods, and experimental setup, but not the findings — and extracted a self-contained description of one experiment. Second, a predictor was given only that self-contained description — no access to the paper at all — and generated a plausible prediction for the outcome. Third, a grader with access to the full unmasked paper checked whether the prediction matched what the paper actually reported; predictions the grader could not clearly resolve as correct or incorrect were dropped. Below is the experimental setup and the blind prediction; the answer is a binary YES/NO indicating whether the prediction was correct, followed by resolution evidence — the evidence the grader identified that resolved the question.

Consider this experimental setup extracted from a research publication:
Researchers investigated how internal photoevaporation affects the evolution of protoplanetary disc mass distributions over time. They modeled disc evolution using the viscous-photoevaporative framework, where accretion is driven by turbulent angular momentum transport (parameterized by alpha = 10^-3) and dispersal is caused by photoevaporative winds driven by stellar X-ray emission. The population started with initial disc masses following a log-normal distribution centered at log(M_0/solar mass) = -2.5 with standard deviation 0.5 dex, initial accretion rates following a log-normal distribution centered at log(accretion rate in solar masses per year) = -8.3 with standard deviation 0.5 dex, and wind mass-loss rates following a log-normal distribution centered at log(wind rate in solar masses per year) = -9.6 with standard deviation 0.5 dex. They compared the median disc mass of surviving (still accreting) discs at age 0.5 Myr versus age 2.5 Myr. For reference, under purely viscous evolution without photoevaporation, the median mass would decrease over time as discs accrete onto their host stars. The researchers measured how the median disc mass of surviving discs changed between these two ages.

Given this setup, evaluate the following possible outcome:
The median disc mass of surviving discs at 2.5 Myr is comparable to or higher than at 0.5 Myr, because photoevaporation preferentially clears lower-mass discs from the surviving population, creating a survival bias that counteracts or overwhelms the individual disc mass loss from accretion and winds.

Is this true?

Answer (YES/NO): YES